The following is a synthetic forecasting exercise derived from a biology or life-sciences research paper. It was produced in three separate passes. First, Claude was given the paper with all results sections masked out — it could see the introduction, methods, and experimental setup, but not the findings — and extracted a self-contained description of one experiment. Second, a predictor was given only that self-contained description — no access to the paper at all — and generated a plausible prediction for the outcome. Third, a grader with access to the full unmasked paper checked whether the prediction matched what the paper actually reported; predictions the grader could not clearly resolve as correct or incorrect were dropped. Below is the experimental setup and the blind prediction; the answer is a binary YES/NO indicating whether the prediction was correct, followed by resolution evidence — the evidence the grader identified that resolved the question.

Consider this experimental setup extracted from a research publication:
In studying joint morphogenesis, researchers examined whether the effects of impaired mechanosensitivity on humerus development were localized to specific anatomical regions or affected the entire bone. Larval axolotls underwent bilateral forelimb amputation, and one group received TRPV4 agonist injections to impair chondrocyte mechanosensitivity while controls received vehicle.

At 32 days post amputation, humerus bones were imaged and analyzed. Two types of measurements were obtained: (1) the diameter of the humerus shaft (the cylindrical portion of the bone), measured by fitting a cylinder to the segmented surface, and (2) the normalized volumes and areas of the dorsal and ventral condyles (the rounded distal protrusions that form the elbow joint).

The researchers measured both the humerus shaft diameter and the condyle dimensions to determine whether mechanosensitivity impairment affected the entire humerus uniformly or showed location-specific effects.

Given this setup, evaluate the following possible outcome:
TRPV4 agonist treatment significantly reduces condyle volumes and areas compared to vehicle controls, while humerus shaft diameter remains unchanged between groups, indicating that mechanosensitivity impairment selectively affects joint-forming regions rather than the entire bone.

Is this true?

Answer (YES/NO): NO